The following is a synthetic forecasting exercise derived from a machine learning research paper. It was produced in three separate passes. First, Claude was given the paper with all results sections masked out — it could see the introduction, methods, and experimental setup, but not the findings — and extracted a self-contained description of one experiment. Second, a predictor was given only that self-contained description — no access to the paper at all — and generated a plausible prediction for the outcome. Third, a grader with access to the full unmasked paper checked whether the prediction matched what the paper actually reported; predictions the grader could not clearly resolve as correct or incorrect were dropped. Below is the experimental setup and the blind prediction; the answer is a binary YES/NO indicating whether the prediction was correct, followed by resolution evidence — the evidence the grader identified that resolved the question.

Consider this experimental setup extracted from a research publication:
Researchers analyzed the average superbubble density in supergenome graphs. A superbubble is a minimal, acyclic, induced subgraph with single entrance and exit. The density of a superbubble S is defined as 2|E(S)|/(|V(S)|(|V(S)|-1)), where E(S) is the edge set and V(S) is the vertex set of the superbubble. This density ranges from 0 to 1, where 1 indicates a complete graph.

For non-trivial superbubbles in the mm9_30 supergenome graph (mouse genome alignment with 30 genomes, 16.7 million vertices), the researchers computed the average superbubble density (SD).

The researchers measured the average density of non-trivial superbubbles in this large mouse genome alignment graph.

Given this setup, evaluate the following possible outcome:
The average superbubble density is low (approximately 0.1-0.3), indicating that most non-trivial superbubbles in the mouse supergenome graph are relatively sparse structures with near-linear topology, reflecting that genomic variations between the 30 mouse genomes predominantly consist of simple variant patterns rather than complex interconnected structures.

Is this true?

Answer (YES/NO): NO